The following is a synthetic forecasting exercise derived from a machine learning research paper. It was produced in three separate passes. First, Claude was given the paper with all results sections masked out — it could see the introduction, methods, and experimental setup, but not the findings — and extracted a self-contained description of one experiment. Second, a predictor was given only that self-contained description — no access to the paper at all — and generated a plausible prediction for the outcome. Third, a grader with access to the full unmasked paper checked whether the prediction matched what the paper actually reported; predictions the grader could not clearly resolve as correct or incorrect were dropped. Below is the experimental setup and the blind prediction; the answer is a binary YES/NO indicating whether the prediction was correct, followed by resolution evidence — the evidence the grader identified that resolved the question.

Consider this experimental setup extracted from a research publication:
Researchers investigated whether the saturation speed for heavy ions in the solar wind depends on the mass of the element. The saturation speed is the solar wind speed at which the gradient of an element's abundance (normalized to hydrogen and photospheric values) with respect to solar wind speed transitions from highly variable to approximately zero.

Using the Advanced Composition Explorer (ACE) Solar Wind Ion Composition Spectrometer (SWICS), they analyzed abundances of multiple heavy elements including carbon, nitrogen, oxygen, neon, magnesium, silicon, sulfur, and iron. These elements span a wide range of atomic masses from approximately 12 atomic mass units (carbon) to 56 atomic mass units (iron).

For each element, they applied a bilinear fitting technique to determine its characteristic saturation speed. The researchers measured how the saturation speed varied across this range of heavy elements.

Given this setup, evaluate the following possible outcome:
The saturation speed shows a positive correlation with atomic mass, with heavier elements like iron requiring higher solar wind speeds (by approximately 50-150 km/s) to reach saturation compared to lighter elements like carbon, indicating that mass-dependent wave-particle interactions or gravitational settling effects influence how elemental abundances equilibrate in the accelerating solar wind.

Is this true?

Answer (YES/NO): NO